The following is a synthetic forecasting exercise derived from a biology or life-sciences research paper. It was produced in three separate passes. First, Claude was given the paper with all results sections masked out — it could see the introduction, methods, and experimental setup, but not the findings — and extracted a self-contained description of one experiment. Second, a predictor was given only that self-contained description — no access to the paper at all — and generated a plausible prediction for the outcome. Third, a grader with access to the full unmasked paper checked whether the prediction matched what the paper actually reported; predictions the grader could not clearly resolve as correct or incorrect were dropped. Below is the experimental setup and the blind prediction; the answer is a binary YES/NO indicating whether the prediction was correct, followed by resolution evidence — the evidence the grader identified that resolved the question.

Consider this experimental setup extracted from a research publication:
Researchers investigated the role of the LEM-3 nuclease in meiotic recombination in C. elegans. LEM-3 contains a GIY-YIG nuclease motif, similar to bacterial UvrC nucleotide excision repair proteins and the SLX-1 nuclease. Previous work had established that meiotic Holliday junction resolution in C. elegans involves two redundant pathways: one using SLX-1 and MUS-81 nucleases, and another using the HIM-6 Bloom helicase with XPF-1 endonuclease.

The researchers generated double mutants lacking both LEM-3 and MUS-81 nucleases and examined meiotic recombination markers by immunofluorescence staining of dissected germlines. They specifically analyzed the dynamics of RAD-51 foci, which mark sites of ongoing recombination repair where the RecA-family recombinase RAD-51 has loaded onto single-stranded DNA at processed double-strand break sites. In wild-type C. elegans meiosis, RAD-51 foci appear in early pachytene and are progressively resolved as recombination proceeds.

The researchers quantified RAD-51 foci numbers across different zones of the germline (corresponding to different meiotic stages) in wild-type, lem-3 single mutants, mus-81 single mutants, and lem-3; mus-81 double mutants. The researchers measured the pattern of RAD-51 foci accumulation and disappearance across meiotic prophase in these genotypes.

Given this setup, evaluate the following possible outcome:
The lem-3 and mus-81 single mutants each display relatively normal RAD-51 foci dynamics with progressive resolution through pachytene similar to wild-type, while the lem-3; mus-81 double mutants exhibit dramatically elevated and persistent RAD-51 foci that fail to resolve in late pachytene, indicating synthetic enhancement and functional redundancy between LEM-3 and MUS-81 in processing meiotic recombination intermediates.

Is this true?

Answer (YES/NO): NO